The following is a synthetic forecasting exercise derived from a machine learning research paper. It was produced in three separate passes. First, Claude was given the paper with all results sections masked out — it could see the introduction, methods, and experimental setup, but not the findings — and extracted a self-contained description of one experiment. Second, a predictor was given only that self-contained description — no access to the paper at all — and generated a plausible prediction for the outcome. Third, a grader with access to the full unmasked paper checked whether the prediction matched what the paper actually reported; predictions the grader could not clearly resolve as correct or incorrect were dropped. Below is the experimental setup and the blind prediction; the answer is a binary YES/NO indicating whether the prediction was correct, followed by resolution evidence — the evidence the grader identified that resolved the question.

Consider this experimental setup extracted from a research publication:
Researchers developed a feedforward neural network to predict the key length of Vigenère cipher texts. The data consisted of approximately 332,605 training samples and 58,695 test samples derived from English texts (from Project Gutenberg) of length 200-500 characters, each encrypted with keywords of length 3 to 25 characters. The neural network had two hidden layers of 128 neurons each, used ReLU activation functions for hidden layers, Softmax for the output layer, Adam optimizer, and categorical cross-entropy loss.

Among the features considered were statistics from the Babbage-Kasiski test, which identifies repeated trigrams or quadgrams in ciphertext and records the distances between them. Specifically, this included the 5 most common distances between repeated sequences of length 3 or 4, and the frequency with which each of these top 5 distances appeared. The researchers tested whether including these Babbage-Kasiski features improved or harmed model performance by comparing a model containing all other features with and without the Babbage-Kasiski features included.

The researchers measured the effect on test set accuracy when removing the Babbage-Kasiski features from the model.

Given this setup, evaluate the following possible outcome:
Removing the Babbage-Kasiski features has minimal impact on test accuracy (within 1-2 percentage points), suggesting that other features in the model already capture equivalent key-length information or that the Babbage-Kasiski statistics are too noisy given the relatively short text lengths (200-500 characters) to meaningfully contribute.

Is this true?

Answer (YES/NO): YES